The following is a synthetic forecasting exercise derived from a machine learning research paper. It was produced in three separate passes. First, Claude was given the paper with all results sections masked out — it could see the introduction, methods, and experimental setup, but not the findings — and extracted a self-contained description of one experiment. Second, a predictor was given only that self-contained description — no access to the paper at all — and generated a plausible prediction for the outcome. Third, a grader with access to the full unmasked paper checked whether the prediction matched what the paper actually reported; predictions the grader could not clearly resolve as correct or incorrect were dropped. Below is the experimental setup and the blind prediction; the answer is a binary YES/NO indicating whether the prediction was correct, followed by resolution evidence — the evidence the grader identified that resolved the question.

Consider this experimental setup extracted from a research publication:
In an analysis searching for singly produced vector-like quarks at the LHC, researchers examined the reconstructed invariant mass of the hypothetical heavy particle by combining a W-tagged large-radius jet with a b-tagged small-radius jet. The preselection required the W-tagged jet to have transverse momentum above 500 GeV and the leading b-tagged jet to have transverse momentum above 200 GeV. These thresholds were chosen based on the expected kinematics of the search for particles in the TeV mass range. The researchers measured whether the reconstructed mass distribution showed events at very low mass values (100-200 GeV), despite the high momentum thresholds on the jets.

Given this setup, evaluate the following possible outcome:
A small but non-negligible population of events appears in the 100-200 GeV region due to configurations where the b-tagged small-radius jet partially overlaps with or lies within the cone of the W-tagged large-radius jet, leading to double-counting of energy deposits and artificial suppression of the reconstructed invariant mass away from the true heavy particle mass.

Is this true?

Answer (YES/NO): YES